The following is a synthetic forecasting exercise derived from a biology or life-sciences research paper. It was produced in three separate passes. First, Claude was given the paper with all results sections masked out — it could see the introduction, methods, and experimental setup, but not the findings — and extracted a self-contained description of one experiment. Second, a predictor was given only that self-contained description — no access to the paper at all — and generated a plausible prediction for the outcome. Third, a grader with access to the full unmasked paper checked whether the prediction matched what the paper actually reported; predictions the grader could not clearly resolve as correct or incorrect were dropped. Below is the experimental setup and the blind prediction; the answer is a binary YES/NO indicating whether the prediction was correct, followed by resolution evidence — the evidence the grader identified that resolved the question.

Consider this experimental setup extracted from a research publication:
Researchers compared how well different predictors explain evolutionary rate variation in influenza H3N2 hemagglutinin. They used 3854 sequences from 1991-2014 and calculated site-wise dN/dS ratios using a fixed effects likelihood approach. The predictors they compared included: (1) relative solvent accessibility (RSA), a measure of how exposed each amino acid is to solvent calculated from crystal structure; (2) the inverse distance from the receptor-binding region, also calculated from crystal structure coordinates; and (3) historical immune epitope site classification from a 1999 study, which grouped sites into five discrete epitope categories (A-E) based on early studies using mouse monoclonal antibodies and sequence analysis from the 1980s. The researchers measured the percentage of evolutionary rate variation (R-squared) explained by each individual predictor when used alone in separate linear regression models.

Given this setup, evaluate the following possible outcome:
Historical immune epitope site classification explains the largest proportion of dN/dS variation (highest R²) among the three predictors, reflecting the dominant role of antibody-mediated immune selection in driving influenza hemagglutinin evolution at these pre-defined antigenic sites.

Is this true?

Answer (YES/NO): NO